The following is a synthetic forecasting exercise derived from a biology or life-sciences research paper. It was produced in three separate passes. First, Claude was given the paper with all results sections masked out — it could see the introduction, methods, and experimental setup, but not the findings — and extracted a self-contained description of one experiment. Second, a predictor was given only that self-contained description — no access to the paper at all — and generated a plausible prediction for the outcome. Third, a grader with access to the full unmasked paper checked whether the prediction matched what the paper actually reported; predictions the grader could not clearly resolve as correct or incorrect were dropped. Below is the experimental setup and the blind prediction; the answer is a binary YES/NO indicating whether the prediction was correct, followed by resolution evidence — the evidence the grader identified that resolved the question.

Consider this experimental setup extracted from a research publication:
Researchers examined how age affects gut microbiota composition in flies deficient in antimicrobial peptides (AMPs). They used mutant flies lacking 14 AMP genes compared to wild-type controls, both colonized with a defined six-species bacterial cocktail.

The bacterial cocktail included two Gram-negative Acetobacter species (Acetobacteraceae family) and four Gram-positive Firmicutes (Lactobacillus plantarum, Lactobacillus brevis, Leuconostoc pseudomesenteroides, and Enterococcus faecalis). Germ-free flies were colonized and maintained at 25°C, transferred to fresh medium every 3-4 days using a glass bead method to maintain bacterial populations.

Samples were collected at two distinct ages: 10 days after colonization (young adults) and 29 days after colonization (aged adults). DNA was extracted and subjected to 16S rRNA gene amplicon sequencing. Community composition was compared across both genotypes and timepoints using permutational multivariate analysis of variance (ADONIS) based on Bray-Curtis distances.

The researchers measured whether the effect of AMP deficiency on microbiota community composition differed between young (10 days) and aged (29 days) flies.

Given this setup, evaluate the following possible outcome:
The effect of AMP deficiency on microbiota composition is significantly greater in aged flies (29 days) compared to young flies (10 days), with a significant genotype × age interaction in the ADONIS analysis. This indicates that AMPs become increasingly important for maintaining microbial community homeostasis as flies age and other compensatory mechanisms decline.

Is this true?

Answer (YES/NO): YES